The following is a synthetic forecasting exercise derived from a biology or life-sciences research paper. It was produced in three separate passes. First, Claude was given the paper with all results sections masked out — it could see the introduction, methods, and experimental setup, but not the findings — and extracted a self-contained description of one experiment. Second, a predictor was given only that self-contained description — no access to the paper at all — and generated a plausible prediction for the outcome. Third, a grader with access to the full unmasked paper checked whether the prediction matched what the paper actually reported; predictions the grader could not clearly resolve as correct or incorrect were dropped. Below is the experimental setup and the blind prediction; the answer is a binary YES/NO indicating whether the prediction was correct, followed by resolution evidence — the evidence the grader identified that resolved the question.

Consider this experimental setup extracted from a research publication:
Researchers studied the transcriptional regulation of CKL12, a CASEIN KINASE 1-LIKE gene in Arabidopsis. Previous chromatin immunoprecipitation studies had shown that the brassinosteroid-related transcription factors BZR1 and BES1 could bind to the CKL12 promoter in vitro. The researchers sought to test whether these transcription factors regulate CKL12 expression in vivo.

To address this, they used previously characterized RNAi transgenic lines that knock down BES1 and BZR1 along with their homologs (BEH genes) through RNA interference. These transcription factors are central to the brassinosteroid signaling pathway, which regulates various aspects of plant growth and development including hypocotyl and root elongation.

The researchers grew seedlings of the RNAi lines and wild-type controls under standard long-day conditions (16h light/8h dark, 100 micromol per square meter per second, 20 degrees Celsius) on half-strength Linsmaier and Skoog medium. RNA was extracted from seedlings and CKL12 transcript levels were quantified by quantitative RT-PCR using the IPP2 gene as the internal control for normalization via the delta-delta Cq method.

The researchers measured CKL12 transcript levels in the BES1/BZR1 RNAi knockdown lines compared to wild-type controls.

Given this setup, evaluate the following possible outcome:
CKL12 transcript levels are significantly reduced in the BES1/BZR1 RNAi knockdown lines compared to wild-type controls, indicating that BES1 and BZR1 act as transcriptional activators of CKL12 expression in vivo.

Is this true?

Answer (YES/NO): YES